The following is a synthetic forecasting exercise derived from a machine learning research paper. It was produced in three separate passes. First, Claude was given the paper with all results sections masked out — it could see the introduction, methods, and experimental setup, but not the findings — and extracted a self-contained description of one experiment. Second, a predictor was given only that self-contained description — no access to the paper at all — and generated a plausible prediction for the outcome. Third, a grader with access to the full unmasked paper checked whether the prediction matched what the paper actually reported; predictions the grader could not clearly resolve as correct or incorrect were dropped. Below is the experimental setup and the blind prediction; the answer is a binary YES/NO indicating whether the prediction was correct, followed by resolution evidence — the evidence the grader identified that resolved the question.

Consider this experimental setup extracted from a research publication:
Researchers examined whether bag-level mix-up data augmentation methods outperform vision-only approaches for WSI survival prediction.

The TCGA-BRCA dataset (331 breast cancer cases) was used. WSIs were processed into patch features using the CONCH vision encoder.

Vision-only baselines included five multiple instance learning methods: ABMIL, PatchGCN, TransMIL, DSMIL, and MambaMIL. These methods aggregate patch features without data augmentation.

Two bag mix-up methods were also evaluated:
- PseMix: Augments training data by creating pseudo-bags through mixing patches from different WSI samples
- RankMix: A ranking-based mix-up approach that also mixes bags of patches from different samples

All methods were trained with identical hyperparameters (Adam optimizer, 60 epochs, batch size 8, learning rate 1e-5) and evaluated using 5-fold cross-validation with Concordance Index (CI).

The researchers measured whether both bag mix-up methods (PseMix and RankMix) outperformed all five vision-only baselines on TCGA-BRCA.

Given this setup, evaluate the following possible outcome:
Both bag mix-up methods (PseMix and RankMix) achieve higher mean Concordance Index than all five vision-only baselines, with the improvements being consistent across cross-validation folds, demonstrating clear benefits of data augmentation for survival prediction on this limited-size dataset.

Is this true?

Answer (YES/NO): NO